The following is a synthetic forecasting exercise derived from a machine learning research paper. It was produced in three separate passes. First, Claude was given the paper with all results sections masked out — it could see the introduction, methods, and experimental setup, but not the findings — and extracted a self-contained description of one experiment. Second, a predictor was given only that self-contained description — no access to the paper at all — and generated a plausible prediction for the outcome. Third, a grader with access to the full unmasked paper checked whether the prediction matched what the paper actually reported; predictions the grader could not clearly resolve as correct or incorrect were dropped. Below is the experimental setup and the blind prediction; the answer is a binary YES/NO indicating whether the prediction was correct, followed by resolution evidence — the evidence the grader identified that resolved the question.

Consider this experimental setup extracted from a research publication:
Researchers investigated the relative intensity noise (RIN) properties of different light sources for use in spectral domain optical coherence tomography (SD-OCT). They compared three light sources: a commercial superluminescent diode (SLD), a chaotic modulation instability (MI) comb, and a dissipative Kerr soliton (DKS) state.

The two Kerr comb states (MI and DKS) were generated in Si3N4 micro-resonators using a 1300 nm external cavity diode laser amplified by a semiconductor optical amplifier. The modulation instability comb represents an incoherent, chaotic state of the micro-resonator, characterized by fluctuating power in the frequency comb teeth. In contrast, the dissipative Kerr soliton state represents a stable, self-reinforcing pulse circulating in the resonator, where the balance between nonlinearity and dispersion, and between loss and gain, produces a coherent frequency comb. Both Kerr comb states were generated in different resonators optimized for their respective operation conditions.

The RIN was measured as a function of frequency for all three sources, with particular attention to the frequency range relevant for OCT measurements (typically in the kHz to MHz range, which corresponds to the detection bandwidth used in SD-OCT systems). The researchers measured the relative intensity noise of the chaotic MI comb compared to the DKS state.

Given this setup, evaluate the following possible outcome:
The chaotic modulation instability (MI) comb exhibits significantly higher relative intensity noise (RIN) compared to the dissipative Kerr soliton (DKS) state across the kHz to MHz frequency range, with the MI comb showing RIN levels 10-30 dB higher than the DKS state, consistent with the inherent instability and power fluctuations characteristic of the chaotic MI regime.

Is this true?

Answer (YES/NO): YES